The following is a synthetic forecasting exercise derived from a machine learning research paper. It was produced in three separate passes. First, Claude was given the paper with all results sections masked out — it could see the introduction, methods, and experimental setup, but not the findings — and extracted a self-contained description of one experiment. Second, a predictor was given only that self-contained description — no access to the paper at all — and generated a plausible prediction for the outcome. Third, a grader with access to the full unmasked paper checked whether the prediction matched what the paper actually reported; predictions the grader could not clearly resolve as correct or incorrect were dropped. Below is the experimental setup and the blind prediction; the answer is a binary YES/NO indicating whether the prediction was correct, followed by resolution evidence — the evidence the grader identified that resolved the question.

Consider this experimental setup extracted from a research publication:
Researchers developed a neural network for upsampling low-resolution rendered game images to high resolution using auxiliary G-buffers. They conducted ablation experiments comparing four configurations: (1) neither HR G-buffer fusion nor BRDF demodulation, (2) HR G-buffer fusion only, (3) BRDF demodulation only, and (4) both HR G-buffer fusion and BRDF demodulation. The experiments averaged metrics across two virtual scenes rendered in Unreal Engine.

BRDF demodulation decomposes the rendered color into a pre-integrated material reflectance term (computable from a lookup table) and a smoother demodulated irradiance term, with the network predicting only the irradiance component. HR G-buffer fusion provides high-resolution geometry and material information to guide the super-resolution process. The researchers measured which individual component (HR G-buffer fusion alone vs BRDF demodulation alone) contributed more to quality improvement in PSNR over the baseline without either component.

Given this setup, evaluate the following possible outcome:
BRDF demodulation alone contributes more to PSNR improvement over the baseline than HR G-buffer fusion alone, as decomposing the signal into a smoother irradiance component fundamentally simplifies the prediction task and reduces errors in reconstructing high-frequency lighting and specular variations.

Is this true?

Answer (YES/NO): NO